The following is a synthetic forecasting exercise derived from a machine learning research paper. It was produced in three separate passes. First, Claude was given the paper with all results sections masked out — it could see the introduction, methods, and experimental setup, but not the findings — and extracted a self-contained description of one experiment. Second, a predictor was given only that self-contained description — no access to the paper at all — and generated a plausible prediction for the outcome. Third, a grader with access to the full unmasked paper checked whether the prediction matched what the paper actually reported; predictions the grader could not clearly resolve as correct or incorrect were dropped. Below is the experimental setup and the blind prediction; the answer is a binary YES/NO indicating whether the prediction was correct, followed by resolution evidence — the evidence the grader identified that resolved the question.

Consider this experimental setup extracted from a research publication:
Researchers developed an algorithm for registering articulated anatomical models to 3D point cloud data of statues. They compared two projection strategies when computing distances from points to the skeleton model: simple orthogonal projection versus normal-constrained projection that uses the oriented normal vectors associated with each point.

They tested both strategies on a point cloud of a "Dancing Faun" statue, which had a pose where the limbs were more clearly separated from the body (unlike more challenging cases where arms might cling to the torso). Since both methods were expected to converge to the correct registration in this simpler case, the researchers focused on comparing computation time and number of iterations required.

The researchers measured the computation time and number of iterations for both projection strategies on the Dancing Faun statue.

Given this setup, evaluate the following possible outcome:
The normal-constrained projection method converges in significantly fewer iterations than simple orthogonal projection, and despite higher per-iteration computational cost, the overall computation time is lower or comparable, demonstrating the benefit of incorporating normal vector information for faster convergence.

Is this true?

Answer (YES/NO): YES